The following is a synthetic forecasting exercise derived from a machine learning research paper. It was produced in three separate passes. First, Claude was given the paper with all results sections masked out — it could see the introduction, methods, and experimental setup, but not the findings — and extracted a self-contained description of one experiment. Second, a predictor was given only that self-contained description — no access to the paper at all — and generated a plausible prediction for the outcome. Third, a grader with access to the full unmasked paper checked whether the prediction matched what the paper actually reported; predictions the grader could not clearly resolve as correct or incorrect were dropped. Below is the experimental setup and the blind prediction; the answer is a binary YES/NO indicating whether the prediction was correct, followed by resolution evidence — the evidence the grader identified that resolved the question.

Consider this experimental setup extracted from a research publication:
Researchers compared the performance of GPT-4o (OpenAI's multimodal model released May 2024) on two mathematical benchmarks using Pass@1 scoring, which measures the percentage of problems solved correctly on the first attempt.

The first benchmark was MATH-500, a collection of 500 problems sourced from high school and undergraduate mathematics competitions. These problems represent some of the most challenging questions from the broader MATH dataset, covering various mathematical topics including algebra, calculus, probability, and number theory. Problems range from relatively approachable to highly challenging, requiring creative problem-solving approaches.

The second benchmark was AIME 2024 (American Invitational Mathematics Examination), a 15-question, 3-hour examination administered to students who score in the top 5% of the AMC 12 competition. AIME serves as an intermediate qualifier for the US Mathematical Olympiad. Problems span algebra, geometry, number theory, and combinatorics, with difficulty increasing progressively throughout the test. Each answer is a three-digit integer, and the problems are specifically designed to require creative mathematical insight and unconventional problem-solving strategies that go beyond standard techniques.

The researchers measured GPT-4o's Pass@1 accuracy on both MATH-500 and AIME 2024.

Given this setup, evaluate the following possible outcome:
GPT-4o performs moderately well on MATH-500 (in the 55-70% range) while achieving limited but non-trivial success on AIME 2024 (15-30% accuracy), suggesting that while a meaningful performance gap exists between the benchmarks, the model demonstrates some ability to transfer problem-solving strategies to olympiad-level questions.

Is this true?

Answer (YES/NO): NO